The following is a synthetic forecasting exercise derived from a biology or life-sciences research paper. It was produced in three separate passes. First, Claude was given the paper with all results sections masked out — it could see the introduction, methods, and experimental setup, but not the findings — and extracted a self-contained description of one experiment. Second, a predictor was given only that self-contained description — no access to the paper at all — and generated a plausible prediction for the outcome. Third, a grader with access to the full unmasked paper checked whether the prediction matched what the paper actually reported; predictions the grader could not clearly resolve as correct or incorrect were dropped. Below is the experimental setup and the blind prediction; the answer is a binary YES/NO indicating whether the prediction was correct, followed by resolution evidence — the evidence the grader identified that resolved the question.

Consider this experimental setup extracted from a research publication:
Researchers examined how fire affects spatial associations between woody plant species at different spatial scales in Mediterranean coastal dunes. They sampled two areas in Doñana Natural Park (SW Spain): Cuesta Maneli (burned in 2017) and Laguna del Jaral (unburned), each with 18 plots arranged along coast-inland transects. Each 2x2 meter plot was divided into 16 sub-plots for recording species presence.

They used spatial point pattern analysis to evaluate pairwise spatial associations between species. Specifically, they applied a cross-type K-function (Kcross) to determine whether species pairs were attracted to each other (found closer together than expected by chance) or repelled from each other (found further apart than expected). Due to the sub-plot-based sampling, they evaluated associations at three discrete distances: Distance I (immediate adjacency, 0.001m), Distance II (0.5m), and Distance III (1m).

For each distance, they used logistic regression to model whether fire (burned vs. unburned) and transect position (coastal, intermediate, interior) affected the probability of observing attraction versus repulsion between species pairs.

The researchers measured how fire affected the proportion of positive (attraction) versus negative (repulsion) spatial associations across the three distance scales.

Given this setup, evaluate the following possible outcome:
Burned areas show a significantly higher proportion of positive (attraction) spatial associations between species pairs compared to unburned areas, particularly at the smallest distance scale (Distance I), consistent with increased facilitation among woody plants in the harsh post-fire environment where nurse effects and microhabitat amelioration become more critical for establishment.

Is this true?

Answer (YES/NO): YES